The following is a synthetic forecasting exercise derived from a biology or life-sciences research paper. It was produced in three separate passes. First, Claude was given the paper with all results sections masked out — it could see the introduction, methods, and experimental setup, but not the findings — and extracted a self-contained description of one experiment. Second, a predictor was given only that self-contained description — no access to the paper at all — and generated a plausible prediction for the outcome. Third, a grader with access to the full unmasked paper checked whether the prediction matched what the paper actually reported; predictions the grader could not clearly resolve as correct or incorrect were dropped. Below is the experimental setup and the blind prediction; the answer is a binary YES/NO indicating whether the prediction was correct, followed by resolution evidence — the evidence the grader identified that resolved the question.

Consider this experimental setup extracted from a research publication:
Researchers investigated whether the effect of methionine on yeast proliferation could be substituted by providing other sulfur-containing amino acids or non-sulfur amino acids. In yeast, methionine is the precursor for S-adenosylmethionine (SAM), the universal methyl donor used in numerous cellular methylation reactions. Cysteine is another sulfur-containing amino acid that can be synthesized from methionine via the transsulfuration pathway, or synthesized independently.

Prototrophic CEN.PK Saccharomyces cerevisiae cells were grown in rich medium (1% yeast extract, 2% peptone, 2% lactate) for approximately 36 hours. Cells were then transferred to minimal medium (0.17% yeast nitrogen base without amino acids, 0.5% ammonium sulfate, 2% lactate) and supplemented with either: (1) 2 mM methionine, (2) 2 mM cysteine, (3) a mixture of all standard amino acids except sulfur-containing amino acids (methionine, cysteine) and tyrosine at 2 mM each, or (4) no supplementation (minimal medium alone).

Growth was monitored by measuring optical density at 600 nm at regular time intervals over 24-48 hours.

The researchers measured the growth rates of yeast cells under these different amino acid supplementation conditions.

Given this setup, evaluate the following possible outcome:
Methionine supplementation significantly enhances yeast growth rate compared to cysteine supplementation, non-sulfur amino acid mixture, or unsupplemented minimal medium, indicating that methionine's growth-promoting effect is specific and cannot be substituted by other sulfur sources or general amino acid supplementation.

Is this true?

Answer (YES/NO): NO